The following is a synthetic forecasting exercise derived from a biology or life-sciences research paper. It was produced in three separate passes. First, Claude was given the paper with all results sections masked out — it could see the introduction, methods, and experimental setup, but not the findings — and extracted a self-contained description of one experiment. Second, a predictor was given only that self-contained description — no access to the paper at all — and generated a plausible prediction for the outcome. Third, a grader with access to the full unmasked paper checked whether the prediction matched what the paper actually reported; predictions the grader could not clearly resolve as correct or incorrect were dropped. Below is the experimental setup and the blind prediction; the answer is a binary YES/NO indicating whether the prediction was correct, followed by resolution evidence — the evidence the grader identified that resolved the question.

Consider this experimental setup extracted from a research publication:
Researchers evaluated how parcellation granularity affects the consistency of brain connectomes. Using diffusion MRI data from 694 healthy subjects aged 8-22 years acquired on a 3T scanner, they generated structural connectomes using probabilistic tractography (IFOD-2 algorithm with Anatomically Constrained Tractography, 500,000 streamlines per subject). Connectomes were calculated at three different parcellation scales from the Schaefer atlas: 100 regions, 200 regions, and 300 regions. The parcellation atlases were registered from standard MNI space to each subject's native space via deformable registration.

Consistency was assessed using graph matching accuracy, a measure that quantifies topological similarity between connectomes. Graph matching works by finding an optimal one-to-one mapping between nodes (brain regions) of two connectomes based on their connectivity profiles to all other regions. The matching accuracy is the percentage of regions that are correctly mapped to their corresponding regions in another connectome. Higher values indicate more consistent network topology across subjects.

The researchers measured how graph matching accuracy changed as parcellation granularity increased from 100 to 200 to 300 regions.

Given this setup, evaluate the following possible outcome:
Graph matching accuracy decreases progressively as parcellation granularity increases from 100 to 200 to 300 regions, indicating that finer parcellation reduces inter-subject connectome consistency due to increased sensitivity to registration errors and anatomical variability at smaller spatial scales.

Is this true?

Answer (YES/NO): YES